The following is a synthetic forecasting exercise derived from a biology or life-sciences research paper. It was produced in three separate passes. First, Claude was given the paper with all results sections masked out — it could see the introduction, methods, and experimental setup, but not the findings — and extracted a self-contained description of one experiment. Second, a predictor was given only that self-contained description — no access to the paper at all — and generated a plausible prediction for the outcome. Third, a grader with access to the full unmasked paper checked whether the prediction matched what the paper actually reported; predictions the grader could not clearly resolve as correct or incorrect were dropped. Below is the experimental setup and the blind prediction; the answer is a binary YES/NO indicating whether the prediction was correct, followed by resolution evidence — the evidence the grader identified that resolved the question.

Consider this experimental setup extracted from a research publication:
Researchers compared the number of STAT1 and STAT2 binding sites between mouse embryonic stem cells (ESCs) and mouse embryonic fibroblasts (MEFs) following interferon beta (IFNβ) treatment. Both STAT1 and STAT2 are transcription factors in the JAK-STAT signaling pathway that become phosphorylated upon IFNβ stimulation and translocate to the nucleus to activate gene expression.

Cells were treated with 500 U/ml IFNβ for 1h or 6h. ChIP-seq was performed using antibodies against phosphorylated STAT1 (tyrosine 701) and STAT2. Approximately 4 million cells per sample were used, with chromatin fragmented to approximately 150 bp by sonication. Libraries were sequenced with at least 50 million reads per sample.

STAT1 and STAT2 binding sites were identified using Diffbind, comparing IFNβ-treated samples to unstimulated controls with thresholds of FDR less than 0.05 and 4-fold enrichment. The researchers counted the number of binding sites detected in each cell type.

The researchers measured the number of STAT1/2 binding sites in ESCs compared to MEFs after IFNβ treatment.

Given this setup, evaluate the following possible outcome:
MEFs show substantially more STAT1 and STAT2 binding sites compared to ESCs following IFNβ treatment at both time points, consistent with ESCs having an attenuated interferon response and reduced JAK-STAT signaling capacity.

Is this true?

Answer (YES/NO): NO